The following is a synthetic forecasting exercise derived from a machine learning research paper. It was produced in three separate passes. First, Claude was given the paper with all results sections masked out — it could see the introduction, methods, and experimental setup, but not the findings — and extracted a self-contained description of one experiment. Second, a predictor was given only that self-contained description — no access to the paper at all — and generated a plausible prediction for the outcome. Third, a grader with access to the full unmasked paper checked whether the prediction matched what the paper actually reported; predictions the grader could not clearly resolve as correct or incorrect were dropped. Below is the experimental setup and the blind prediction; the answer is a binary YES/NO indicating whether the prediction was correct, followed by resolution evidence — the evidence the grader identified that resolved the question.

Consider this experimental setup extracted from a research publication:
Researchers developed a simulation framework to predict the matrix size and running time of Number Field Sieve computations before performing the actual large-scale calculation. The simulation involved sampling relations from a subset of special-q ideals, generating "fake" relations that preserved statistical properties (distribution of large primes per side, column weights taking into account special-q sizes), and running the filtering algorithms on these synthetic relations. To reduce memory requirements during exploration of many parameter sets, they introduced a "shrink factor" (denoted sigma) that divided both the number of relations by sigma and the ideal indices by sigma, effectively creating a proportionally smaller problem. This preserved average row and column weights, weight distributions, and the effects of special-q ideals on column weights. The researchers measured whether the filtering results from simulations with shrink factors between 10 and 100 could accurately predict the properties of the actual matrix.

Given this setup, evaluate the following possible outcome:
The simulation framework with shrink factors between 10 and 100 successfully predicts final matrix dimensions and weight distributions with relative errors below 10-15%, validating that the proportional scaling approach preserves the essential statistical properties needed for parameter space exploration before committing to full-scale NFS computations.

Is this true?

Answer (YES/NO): NO